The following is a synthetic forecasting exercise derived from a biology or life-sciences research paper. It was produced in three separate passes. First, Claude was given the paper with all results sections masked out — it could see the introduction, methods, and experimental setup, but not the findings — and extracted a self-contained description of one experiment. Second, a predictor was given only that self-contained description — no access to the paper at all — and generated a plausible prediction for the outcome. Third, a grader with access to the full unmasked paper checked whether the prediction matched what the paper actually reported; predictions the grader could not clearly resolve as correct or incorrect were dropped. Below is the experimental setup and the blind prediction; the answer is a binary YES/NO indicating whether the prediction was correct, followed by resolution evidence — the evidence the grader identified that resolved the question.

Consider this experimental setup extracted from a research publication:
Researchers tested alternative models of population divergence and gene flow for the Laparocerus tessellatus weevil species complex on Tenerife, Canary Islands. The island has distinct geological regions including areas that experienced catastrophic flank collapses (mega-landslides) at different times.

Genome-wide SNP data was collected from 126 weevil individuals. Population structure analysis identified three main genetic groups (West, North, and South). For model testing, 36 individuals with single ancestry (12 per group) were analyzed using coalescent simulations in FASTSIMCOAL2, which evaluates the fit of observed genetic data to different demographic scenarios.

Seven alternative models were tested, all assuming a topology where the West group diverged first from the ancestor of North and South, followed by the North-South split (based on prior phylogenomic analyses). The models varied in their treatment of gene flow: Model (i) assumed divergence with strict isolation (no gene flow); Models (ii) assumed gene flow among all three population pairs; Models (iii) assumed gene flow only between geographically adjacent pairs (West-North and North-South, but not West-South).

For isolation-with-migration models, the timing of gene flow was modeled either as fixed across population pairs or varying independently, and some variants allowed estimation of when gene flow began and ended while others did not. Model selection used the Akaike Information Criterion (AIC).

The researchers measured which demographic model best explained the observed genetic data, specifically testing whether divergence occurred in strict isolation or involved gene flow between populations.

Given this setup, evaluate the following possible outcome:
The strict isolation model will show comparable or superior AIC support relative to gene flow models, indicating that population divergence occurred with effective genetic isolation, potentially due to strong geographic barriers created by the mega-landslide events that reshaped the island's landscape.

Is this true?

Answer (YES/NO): NO